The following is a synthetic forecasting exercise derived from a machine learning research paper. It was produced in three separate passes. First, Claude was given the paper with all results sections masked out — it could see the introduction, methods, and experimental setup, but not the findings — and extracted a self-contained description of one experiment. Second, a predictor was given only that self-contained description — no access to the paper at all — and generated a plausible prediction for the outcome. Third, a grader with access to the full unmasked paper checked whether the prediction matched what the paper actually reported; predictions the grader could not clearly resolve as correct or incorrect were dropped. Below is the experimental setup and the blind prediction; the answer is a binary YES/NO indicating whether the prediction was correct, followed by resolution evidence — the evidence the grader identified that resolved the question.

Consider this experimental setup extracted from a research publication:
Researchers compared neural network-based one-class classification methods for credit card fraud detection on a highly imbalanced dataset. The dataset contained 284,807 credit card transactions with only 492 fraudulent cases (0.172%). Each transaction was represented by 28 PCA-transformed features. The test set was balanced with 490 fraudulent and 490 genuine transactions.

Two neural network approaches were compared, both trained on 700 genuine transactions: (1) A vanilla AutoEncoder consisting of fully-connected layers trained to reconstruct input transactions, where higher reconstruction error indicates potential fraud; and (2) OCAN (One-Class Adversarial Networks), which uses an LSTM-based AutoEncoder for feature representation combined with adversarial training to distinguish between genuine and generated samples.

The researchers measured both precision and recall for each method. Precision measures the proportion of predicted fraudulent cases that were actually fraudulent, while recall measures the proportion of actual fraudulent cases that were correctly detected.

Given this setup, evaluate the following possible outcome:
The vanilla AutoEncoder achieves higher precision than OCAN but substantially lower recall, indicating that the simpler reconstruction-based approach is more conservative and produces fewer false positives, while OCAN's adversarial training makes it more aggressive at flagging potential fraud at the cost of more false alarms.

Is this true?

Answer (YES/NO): YES